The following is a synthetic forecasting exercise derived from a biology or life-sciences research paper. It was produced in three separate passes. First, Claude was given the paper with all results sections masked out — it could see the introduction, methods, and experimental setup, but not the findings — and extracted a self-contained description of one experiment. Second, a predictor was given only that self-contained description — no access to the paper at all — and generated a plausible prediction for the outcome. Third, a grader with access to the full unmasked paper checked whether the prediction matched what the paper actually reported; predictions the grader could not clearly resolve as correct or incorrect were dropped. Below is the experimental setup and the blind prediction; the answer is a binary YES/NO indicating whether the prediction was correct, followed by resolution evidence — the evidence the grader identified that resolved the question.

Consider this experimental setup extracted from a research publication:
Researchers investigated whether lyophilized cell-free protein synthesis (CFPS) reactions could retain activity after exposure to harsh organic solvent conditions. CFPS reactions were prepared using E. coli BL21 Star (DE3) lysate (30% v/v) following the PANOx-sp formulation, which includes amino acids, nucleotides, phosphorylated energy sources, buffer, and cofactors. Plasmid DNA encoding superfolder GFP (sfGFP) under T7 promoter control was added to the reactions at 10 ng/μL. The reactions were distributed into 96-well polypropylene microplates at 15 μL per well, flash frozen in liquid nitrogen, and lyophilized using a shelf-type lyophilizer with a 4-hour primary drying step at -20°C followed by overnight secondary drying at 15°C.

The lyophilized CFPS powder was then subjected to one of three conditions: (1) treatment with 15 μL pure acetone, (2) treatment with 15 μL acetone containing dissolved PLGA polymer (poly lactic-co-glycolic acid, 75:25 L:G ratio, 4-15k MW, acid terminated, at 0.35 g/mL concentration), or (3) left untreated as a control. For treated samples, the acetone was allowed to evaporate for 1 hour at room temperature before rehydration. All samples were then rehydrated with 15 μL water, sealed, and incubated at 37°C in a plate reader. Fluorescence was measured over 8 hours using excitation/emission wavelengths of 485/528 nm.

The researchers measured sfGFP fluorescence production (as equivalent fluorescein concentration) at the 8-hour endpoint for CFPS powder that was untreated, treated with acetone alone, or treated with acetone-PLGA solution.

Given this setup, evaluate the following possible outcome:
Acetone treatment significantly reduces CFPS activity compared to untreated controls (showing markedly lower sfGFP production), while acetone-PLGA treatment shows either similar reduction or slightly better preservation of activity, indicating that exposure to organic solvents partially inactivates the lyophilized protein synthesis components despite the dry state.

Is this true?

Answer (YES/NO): NO